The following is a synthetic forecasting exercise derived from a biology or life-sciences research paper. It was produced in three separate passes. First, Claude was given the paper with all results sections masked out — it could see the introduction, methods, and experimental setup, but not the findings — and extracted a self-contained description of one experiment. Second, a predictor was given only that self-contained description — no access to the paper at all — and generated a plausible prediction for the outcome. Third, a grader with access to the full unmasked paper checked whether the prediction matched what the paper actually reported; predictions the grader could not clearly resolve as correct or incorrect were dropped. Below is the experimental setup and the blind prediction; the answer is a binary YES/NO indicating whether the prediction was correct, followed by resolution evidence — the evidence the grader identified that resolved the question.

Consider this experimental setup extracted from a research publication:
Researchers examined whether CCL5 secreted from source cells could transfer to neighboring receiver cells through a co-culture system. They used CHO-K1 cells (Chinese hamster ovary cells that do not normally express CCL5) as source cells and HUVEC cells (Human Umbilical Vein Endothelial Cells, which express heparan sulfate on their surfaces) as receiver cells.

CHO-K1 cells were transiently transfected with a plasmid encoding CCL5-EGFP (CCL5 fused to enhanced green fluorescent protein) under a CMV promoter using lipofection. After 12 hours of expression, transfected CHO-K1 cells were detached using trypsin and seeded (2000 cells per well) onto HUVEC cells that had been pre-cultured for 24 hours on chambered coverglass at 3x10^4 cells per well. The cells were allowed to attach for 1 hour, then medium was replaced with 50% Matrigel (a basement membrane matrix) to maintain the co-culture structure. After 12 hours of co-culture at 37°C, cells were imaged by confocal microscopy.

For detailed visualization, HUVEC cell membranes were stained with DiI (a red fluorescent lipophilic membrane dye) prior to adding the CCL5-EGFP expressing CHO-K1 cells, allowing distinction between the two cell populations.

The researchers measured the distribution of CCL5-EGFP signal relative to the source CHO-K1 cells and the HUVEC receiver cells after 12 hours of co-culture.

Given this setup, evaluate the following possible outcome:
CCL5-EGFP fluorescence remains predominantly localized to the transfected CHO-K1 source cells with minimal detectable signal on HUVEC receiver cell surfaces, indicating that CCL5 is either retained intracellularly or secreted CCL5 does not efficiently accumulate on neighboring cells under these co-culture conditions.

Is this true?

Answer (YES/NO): NO